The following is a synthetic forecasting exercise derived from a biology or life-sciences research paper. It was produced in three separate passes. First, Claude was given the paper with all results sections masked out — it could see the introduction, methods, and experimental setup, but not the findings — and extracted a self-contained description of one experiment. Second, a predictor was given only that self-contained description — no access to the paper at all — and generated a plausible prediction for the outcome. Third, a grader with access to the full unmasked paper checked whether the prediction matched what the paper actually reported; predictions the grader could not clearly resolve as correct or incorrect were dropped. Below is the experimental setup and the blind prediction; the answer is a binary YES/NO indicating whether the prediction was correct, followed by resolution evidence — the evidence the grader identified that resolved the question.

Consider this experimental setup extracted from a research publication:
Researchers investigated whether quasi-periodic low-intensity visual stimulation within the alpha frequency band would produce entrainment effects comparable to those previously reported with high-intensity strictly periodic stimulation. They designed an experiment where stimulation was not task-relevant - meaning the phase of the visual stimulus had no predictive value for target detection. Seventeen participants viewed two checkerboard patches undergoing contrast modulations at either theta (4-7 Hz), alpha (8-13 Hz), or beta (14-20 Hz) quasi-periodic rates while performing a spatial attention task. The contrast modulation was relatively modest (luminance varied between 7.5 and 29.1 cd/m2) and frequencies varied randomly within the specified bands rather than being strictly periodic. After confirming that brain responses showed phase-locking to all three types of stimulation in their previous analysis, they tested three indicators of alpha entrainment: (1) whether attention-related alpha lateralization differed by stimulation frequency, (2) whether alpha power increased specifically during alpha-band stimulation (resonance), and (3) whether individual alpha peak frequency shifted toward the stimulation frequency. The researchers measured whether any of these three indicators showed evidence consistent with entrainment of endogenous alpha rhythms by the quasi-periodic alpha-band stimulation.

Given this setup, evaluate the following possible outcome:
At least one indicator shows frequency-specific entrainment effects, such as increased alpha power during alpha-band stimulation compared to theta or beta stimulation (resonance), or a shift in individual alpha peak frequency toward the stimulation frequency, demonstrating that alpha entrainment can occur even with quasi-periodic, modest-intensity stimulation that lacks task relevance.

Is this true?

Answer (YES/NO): NO